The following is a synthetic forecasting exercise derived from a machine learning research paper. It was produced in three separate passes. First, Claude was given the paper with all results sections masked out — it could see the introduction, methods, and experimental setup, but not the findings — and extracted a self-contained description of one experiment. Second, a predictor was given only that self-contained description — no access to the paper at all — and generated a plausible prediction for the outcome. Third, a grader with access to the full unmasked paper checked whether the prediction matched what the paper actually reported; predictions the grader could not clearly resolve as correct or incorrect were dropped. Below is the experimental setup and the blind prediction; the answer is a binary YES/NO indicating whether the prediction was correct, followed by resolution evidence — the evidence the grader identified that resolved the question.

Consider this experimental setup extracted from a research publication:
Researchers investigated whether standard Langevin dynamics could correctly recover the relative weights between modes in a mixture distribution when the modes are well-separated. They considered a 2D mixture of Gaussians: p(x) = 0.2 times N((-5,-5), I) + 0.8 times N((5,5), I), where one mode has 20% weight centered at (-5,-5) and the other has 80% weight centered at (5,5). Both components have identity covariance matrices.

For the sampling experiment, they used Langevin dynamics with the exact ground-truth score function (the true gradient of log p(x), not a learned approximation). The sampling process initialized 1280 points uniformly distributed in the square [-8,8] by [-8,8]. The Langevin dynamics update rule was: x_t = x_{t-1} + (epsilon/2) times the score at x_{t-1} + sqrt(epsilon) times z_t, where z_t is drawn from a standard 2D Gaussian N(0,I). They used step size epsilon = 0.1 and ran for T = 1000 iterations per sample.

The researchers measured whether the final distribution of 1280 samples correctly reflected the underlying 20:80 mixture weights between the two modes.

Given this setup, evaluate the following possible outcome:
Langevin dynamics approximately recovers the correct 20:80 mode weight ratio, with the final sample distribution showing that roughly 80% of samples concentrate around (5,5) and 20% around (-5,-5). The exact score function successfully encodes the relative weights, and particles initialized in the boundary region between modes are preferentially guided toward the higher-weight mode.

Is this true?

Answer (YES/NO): NO